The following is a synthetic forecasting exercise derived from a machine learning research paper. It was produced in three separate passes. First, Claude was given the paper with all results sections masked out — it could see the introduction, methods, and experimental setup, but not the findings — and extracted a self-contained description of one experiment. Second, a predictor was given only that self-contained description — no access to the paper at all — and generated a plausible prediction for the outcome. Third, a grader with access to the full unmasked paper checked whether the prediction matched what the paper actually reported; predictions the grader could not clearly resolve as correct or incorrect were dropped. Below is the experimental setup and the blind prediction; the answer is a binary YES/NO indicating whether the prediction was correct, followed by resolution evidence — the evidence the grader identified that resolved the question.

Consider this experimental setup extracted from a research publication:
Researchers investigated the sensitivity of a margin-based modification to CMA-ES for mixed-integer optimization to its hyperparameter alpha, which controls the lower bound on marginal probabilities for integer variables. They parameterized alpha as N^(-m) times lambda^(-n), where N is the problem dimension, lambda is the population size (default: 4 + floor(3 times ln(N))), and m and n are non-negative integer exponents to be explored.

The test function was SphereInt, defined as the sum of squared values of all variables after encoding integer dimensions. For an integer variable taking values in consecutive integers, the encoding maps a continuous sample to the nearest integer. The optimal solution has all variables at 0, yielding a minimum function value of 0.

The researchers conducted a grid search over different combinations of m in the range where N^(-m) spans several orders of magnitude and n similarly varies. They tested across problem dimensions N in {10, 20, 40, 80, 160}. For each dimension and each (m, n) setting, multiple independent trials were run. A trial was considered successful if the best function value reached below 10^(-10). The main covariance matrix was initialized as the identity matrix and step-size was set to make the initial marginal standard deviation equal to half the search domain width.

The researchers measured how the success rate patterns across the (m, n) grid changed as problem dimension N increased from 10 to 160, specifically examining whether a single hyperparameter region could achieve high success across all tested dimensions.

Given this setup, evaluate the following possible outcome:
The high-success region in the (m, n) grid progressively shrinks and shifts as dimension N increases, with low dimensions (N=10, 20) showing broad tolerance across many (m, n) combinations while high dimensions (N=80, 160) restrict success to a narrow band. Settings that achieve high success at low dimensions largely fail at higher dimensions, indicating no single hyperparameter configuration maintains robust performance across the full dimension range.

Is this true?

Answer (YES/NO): NO